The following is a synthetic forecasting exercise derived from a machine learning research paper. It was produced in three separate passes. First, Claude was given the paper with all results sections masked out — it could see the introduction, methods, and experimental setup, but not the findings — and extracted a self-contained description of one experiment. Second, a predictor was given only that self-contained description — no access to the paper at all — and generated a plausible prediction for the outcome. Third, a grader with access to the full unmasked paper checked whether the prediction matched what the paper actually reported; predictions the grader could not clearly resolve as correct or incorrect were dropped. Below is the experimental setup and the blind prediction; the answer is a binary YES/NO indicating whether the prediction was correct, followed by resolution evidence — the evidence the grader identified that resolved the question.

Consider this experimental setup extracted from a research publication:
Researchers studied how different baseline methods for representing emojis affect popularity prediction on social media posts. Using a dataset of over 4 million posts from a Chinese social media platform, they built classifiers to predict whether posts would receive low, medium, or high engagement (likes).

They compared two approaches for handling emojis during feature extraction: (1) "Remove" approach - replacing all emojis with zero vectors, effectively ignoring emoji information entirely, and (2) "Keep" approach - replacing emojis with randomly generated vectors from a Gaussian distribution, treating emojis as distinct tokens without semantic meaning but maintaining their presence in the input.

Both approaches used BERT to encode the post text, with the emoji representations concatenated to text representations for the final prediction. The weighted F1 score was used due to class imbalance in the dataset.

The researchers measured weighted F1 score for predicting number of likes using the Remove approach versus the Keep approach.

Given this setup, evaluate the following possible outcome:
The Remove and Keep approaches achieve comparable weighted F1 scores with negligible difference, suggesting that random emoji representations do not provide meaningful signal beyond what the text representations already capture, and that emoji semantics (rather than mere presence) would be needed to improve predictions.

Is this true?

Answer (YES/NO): NO